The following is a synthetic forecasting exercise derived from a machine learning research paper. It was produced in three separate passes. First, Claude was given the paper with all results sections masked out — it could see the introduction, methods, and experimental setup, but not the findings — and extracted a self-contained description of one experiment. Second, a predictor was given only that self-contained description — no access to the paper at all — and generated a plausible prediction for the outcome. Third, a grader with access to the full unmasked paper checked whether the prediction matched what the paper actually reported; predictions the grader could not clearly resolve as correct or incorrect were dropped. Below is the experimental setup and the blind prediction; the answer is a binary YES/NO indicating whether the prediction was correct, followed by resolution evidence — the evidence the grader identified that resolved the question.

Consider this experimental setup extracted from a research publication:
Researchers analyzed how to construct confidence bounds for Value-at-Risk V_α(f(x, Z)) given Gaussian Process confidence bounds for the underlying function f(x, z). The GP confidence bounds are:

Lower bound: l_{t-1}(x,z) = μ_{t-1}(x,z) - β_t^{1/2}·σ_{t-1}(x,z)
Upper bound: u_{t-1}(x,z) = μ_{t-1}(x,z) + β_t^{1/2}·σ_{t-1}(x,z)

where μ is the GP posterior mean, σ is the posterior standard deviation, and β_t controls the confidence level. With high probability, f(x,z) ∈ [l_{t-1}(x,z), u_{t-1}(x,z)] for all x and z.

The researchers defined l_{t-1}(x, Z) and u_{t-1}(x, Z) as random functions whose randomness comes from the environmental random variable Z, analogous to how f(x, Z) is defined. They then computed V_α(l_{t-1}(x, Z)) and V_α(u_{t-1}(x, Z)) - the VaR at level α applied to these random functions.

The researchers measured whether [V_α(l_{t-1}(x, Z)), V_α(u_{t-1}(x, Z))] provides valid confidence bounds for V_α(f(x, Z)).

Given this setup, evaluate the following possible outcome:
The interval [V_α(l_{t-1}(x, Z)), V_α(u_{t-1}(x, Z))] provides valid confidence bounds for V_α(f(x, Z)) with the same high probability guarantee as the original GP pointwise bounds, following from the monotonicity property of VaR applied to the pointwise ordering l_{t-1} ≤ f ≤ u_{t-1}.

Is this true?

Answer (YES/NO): YES